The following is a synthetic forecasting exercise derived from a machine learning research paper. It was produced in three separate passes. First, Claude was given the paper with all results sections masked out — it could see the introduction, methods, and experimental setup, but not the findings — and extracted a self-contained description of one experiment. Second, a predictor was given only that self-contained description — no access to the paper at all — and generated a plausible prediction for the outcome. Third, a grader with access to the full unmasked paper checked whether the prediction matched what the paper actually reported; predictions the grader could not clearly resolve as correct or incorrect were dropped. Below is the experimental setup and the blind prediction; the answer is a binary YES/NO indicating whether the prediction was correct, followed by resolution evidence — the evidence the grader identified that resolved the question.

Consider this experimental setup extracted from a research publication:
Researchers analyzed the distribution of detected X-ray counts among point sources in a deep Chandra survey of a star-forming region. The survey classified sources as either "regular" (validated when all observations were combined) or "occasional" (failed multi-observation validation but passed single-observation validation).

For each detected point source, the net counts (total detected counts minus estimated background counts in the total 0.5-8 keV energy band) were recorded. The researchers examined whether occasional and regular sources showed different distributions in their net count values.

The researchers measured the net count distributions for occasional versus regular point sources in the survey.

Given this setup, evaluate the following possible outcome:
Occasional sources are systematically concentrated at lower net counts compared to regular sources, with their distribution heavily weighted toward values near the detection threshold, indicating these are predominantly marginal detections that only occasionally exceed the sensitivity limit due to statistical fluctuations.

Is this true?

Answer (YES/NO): YES